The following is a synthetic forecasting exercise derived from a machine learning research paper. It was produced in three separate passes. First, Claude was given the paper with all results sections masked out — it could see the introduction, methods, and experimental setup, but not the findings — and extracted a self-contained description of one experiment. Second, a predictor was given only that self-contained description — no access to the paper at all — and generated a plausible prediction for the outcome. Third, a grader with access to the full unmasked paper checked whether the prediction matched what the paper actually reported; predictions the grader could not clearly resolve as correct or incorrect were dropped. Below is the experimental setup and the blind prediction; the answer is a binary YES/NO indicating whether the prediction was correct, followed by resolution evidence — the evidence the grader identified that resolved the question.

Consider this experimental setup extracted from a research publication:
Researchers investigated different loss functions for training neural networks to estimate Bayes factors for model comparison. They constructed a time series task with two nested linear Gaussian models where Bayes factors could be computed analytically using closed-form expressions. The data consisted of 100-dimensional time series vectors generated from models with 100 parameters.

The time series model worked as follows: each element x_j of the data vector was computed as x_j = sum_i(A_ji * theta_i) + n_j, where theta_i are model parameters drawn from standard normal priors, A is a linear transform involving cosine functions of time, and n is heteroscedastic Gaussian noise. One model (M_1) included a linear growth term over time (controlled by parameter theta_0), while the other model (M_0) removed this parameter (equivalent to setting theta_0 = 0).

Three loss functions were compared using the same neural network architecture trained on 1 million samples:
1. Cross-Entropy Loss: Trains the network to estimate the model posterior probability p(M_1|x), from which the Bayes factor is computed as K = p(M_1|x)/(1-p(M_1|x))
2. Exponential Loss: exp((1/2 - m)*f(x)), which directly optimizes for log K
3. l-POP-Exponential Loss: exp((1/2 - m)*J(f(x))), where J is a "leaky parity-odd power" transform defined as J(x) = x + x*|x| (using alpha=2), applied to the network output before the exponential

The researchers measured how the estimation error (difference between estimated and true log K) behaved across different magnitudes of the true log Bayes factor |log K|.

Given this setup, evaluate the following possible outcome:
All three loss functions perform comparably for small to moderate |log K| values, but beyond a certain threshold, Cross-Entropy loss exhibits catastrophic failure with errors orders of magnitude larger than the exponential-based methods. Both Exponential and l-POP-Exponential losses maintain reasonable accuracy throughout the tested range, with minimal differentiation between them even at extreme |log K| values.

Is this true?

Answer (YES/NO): NO